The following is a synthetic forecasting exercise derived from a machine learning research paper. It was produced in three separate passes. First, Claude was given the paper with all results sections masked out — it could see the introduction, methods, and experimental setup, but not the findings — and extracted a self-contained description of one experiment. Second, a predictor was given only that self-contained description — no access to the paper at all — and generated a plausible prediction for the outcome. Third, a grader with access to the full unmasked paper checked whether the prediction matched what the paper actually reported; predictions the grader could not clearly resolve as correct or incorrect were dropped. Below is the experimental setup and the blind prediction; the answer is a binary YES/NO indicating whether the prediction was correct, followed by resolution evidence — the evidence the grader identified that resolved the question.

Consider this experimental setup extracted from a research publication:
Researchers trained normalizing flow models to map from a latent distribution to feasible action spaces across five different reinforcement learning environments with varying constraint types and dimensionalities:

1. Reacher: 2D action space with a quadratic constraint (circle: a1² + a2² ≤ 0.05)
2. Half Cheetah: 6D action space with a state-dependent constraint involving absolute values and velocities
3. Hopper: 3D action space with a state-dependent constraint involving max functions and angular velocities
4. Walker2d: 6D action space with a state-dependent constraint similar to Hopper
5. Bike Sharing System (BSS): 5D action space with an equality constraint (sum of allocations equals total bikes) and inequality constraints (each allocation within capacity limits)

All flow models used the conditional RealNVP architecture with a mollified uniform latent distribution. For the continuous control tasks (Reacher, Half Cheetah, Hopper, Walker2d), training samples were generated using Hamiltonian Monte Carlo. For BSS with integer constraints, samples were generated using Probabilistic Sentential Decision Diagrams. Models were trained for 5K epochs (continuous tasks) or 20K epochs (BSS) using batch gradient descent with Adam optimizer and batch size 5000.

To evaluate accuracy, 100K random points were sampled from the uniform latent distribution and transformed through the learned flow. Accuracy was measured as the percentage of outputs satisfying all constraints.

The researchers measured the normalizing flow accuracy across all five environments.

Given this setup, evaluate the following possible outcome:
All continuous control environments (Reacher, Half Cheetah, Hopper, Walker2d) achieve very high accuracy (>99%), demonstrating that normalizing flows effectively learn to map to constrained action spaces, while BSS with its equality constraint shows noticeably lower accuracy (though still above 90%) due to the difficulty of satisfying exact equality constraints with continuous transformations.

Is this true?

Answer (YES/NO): NO